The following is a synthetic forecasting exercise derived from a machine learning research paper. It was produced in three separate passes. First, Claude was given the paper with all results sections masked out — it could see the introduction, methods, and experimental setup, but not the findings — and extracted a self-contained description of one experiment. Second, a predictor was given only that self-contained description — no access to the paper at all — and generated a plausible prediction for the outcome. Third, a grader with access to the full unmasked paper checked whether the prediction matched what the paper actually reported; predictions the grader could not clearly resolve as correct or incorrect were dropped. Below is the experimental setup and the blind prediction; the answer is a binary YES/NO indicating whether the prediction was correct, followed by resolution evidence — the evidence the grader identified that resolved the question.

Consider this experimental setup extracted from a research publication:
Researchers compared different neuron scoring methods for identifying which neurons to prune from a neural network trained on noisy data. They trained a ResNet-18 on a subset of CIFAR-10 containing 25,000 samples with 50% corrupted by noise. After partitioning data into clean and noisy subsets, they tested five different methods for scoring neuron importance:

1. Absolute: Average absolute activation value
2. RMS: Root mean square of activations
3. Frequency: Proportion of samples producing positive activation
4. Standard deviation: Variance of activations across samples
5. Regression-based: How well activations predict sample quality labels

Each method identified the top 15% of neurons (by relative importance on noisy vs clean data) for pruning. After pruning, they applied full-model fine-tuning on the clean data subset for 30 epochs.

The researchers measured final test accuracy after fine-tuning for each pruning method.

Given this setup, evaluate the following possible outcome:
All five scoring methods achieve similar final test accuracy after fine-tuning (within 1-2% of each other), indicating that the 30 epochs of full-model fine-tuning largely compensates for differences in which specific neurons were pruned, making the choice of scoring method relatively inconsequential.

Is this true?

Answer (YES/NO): NO